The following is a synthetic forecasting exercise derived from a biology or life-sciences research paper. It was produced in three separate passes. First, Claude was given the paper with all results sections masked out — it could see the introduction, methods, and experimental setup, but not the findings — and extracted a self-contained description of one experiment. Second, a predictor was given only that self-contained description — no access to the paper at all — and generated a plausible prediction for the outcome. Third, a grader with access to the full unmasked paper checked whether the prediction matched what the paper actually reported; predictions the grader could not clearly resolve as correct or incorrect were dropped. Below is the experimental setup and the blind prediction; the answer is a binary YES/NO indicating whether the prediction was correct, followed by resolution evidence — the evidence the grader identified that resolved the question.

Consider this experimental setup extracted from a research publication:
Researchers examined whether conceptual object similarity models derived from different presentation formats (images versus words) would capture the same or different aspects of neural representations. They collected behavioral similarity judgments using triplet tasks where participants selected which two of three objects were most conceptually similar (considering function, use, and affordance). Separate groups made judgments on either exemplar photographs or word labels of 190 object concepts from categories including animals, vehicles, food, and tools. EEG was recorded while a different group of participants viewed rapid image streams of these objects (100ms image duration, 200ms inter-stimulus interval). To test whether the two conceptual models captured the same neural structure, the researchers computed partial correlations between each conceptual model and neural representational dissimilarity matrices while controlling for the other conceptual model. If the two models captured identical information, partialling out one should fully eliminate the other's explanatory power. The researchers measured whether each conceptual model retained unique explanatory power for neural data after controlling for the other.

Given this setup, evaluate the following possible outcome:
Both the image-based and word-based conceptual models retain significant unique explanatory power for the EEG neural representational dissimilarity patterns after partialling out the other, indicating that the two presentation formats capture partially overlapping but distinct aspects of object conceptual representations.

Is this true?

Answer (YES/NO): YES